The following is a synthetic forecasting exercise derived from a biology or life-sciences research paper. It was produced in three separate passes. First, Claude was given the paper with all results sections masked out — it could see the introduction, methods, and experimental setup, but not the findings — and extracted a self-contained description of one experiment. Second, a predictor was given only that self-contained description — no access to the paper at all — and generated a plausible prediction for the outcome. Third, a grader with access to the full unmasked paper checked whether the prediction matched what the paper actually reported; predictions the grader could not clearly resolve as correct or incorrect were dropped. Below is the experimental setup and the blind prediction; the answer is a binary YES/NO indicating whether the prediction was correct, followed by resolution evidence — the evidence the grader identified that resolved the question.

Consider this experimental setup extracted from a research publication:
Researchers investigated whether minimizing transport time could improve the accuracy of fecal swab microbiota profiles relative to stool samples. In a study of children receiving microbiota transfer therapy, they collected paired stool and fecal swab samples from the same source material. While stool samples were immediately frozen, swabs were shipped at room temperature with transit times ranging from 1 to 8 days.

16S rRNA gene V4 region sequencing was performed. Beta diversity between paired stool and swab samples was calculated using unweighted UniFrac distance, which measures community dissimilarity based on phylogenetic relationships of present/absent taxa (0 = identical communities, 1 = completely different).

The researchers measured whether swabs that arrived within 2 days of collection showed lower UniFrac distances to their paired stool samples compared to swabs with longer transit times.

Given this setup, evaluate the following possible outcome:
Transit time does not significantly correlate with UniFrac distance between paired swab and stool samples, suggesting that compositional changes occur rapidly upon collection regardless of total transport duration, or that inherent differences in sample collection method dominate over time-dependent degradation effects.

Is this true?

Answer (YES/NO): NO